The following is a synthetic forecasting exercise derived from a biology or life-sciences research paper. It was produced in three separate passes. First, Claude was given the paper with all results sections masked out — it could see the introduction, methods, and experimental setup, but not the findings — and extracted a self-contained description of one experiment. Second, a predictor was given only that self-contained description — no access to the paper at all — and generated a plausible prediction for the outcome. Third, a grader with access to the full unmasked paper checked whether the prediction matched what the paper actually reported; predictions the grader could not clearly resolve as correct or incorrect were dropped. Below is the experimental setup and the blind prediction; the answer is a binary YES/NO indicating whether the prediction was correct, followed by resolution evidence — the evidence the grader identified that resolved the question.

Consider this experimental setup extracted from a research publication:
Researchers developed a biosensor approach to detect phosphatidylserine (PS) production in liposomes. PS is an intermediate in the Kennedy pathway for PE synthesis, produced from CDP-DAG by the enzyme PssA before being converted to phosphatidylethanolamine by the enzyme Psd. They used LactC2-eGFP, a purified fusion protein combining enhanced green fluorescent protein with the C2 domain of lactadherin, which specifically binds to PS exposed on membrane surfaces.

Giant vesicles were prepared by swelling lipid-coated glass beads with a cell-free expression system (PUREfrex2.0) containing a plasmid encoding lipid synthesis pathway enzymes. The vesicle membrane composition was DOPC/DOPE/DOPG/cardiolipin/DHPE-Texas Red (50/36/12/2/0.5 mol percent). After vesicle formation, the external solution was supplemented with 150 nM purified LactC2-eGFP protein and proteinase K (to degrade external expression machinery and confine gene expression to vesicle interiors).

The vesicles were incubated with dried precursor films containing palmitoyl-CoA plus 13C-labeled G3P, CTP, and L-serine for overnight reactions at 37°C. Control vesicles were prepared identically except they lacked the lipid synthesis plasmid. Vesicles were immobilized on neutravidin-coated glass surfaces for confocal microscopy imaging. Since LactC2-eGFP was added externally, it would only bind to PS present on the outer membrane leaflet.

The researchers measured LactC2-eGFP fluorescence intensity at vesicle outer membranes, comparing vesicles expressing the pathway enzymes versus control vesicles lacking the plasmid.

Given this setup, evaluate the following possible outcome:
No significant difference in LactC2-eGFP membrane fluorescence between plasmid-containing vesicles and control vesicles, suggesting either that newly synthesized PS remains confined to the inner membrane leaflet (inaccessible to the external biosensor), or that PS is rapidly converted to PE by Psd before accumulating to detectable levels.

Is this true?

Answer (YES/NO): NO